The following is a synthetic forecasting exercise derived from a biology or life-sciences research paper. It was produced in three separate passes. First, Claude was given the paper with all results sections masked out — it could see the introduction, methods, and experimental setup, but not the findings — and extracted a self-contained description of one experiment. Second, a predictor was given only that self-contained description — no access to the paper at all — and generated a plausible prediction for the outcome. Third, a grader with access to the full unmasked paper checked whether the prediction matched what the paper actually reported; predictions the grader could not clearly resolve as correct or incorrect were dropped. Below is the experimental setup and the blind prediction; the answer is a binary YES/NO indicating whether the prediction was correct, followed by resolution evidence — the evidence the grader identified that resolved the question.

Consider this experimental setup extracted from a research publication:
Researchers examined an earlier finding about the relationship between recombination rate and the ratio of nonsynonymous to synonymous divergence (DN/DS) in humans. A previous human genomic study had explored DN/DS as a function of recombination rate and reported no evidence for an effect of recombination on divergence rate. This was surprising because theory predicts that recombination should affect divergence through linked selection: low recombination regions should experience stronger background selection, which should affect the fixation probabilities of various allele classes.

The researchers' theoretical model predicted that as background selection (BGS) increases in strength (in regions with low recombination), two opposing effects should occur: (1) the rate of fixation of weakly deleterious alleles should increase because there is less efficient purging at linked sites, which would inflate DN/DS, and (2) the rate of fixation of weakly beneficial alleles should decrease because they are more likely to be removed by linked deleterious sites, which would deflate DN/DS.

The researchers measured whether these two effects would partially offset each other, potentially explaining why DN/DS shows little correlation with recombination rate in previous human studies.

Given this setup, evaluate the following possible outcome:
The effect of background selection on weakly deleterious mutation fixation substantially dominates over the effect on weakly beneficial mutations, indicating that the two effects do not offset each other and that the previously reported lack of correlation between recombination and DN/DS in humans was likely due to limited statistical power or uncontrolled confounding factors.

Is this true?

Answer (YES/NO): NO